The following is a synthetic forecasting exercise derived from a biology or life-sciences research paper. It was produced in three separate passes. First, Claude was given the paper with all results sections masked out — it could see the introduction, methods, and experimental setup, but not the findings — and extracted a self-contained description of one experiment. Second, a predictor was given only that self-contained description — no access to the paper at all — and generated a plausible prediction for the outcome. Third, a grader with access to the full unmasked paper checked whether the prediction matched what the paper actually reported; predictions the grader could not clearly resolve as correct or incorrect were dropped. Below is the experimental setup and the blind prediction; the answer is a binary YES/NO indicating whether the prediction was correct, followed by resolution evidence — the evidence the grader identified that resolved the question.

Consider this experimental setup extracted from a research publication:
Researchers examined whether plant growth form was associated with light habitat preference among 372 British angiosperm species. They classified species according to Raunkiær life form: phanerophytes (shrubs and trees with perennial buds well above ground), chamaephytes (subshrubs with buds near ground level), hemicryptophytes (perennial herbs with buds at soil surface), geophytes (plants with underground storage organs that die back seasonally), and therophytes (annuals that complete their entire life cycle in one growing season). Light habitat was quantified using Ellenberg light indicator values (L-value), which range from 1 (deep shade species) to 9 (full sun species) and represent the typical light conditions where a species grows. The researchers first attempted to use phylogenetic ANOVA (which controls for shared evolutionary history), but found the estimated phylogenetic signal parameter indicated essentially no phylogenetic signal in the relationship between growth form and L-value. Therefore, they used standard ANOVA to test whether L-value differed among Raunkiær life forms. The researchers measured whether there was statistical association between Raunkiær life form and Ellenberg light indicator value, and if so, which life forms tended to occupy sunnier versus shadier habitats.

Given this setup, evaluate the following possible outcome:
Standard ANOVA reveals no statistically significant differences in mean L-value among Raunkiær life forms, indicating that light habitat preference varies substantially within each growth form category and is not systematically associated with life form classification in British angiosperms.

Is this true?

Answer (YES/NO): NO